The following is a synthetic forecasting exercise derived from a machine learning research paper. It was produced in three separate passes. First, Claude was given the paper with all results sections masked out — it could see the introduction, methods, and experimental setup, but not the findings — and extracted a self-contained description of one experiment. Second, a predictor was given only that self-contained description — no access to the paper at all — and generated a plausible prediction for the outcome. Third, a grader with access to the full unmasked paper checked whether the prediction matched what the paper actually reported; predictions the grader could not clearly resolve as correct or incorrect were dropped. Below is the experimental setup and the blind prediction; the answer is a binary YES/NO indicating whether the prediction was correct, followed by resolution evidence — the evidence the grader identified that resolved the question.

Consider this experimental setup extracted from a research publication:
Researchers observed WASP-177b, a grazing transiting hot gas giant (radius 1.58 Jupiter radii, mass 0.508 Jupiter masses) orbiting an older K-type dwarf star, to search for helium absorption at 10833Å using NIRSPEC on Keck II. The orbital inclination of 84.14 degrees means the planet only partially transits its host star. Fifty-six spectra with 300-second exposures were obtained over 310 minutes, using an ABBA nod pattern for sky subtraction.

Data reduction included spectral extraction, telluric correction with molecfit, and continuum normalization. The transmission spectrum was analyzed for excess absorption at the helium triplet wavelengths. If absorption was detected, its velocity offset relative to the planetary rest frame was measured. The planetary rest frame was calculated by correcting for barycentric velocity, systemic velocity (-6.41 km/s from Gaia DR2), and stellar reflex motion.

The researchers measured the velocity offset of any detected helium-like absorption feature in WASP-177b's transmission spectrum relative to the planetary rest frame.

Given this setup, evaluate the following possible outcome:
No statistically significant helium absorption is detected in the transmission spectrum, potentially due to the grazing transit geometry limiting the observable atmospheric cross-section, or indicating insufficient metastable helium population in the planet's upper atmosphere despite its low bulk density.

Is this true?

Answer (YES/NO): YES